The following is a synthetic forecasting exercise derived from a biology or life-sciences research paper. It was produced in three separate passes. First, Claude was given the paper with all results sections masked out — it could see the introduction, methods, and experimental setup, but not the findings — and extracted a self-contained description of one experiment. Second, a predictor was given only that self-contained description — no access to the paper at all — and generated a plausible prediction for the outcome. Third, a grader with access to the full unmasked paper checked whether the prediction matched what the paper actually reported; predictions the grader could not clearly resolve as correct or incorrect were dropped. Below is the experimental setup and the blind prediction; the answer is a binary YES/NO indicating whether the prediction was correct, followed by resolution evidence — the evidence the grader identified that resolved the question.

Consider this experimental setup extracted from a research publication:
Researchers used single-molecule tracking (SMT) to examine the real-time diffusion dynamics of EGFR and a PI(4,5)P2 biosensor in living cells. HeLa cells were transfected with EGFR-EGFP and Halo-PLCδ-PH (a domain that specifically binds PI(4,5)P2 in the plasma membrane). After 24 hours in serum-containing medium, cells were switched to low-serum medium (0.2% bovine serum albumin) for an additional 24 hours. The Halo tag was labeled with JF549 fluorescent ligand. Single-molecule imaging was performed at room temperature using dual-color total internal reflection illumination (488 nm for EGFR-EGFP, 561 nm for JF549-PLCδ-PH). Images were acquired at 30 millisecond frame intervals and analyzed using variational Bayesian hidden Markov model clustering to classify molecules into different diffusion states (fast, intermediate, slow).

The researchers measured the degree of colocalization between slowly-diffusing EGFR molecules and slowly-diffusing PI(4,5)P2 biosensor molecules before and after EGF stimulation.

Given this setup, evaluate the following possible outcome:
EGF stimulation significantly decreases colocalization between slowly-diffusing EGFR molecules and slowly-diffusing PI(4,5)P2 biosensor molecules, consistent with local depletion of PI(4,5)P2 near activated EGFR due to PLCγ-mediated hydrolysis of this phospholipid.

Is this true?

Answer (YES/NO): YES